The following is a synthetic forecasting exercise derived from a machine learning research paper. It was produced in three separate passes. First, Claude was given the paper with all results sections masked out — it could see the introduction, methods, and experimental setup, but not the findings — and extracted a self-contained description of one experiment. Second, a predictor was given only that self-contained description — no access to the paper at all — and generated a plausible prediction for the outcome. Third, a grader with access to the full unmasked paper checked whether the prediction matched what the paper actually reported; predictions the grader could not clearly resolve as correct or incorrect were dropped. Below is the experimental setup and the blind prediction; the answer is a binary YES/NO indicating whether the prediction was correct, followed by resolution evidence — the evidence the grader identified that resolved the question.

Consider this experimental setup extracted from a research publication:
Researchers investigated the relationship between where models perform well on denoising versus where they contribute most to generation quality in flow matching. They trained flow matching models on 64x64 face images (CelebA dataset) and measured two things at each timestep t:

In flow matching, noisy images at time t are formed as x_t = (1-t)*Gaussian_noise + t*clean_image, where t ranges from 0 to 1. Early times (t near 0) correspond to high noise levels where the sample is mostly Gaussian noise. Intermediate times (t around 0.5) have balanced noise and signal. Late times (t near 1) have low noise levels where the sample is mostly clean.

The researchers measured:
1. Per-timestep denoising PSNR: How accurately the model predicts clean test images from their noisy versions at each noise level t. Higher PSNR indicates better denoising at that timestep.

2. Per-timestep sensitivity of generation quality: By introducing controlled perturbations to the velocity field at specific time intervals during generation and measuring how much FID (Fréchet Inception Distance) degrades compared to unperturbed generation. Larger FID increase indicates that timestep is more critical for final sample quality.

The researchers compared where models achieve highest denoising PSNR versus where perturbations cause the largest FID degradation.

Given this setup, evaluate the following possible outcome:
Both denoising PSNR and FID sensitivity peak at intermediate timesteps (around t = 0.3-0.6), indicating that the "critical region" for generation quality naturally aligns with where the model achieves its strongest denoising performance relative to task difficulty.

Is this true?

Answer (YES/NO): NO